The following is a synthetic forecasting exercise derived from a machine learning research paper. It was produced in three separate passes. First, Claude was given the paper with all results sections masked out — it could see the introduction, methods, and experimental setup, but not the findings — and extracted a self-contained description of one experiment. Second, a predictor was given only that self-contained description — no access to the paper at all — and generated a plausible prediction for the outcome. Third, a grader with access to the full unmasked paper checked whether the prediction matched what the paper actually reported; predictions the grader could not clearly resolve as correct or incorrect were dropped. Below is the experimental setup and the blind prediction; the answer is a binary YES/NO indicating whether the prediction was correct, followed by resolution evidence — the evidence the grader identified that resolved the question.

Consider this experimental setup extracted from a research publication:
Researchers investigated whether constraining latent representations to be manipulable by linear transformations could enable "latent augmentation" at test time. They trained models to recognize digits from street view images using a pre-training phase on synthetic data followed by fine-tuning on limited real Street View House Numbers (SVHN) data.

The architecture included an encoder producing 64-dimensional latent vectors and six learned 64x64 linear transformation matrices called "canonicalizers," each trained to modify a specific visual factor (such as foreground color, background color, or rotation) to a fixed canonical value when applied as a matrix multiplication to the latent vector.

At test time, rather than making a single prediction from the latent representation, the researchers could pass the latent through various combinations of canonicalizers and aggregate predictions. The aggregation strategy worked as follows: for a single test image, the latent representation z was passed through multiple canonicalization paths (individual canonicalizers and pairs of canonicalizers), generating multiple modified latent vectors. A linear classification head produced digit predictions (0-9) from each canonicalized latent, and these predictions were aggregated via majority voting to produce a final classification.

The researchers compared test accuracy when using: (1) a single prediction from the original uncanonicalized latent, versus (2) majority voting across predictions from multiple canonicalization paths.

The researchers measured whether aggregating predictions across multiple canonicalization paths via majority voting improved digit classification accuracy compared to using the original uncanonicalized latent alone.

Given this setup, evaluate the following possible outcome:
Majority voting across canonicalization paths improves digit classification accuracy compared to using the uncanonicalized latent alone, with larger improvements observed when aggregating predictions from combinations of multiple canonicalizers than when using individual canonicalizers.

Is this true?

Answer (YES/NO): NO